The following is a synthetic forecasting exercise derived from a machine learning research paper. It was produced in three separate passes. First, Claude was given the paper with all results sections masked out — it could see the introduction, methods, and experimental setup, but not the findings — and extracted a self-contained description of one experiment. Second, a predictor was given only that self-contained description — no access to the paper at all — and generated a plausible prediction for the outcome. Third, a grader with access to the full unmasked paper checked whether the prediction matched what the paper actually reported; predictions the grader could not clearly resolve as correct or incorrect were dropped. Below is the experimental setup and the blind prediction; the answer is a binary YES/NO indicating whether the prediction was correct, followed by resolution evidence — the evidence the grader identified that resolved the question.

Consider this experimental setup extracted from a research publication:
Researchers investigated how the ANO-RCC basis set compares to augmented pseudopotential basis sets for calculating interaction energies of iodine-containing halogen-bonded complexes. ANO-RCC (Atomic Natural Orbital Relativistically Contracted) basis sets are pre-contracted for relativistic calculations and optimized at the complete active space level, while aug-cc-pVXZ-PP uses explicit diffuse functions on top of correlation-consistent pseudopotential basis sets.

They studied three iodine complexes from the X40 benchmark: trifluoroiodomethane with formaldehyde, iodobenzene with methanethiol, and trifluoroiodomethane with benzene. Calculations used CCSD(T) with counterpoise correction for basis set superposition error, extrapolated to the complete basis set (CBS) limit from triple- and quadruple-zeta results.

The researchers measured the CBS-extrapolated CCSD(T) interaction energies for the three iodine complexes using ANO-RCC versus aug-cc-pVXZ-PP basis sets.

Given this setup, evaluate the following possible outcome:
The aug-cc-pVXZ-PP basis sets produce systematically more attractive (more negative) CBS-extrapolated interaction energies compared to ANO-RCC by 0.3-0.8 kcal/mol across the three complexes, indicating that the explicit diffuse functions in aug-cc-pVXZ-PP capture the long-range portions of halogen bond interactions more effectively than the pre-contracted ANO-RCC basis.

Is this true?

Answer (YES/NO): NO